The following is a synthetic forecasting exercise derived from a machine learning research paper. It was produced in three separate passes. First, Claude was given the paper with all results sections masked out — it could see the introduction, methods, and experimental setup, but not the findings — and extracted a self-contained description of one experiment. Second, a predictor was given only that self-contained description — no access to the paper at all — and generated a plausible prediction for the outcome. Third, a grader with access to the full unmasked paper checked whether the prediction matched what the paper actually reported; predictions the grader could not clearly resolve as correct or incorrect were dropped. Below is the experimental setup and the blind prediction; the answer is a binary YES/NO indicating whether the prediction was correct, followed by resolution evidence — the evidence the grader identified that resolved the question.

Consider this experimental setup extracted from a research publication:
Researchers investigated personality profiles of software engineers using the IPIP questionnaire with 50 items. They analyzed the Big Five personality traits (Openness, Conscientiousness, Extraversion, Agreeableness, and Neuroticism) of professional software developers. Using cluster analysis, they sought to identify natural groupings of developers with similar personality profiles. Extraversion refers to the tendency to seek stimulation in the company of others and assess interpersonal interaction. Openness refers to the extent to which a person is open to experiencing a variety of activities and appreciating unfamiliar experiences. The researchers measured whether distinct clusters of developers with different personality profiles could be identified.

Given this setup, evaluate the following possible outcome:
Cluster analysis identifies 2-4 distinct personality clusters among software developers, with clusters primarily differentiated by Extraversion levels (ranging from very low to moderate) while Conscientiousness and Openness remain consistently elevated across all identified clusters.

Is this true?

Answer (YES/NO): NO